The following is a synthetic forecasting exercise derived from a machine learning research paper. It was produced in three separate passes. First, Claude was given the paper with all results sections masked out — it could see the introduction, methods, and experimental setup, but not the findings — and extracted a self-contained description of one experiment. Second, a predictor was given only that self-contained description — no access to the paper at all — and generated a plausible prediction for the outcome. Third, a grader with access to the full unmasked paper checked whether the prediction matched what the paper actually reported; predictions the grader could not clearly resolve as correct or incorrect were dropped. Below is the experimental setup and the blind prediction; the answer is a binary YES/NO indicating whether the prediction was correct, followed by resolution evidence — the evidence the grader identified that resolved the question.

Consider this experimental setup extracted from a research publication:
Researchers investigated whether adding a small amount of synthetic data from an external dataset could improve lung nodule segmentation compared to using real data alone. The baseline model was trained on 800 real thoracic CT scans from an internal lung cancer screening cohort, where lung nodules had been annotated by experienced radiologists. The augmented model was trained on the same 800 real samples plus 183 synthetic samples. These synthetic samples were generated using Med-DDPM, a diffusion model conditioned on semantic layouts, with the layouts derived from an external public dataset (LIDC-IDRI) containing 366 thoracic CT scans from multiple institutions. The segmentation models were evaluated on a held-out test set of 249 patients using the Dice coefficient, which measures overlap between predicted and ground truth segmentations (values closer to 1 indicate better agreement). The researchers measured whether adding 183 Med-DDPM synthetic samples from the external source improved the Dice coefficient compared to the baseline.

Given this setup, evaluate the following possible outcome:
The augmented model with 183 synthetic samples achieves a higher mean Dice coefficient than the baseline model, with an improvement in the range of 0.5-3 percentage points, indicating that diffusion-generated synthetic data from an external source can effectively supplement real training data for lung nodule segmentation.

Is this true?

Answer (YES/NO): NO